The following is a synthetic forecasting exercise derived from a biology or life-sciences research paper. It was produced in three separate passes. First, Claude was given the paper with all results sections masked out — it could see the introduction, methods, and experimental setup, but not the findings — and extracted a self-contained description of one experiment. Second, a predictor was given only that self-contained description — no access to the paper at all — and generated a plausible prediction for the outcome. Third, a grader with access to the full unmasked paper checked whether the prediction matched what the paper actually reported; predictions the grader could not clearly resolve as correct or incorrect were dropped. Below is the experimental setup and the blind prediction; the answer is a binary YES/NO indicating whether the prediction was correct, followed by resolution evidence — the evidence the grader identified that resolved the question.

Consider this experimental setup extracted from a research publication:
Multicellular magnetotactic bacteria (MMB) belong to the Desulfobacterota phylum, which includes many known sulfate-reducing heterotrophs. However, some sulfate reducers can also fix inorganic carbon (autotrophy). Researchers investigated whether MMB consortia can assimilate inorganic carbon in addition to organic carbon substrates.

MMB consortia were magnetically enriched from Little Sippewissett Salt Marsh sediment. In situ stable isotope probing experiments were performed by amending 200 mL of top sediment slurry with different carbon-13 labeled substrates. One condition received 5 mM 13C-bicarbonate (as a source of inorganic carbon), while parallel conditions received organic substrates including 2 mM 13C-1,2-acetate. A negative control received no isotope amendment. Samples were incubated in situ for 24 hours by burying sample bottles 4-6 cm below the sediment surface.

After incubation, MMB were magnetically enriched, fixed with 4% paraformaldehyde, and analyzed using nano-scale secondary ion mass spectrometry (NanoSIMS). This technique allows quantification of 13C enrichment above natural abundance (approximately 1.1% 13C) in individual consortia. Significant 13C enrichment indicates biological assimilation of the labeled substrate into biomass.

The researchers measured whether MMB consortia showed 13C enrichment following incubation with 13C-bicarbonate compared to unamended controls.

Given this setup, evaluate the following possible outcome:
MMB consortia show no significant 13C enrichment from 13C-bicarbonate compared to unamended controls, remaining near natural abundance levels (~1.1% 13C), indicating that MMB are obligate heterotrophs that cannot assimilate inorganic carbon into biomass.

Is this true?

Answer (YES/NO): NO